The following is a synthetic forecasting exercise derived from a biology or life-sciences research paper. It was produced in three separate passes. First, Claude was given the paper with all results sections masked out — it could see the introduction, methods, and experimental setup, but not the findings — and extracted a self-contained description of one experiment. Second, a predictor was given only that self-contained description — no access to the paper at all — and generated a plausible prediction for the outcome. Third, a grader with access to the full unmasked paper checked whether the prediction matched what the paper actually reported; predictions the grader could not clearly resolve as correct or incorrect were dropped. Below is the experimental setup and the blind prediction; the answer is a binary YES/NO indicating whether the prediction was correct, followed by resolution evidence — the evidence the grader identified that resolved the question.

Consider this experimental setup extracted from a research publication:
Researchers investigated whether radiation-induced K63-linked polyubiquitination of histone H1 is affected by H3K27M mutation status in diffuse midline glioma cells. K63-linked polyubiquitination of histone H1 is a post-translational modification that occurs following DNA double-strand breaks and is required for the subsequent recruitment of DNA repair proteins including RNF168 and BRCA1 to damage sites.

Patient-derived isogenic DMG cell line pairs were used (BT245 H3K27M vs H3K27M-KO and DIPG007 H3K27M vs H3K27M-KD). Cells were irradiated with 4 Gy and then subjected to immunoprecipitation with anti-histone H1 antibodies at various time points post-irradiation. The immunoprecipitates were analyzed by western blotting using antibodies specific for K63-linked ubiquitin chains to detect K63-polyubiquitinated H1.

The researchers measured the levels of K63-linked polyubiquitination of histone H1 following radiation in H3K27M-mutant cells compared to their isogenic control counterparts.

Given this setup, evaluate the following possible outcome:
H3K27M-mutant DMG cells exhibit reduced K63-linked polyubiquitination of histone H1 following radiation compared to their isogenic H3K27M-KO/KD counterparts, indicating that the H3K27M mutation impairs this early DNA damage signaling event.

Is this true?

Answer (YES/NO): YES